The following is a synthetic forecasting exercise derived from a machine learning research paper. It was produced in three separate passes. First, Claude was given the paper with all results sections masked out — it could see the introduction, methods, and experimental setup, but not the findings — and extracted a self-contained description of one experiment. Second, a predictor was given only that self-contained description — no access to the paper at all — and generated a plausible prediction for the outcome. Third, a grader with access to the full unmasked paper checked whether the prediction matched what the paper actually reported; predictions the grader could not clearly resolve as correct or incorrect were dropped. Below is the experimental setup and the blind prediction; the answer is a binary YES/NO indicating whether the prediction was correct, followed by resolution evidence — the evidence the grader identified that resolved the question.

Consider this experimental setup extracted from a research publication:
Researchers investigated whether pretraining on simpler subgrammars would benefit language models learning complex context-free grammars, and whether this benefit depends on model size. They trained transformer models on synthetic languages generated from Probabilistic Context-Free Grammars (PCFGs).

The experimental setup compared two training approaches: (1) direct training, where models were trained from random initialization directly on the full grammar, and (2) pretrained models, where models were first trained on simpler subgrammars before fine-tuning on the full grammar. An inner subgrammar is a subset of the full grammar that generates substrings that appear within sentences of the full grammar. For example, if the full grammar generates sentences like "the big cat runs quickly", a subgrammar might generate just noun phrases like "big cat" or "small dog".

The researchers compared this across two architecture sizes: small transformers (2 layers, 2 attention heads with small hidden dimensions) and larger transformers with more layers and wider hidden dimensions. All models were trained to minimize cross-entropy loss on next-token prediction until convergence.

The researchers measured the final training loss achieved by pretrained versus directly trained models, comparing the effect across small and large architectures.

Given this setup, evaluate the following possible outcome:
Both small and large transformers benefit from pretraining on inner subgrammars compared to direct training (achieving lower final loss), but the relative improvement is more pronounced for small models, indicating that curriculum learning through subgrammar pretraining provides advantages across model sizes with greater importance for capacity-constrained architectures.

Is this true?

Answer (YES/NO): NO